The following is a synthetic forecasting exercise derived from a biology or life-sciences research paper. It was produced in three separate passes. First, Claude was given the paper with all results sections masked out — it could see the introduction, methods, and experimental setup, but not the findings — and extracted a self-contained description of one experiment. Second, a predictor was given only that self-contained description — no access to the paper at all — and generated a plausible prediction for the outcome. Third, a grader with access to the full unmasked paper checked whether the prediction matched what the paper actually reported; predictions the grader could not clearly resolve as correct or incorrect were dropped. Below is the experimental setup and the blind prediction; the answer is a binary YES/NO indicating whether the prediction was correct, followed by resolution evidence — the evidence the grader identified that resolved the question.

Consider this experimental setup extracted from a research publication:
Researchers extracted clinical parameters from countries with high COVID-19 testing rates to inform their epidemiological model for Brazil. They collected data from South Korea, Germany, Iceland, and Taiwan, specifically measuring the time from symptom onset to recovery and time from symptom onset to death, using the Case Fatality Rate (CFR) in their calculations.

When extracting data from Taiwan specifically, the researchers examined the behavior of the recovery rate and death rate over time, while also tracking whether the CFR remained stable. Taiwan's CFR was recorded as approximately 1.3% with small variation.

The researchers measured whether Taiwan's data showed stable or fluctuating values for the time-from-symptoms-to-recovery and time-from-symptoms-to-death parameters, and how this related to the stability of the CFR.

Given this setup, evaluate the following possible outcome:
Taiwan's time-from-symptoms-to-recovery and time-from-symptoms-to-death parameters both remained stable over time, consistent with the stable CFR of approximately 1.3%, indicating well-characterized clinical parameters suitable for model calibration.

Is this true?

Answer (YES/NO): NO